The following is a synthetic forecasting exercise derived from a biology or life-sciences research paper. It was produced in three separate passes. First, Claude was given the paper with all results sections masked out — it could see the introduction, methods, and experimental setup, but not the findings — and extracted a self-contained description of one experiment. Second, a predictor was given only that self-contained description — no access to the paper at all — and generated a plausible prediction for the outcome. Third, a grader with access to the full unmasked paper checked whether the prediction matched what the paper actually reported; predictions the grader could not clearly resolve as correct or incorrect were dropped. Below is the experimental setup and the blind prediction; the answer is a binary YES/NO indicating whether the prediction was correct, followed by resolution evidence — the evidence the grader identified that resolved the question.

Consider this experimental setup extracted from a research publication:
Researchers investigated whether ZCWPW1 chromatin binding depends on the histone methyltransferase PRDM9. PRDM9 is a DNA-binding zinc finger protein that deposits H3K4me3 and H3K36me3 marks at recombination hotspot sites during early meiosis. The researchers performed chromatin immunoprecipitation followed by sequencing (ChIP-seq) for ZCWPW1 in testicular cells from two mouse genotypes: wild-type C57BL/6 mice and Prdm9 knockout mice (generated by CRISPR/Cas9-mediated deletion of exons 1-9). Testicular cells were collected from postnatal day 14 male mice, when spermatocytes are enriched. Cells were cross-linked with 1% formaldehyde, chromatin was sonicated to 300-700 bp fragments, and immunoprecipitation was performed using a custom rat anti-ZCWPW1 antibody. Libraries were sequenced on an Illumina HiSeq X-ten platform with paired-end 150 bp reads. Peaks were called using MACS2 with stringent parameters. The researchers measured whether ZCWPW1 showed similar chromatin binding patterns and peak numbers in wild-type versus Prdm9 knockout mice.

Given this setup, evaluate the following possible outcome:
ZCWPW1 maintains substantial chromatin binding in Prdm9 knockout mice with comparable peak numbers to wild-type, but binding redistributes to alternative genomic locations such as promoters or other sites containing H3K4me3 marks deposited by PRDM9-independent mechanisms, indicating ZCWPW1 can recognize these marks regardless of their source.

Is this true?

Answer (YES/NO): NO